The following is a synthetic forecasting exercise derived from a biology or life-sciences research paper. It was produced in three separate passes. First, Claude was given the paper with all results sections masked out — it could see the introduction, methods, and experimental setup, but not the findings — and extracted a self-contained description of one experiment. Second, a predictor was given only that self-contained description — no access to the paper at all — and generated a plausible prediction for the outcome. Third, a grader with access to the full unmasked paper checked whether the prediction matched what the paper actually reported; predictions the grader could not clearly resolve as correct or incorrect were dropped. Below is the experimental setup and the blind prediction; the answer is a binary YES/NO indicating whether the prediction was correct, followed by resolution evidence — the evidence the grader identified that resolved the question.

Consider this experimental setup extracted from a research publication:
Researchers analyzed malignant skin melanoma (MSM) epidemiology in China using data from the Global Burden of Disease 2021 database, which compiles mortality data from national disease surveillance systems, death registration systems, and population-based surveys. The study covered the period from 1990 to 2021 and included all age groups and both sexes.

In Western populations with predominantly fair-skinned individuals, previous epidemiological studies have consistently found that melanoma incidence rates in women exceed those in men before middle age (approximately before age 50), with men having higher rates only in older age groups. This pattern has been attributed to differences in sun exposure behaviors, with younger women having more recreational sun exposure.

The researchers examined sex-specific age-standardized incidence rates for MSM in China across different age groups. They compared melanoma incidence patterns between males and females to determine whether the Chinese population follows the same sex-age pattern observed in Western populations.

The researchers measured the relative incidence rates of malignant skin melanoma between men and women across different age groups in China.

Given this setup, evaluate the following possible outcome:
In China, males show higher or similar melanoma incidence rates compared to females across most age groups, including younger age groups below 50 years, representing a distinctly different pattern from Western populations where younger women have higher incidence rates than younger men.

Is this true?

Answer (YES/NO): YES